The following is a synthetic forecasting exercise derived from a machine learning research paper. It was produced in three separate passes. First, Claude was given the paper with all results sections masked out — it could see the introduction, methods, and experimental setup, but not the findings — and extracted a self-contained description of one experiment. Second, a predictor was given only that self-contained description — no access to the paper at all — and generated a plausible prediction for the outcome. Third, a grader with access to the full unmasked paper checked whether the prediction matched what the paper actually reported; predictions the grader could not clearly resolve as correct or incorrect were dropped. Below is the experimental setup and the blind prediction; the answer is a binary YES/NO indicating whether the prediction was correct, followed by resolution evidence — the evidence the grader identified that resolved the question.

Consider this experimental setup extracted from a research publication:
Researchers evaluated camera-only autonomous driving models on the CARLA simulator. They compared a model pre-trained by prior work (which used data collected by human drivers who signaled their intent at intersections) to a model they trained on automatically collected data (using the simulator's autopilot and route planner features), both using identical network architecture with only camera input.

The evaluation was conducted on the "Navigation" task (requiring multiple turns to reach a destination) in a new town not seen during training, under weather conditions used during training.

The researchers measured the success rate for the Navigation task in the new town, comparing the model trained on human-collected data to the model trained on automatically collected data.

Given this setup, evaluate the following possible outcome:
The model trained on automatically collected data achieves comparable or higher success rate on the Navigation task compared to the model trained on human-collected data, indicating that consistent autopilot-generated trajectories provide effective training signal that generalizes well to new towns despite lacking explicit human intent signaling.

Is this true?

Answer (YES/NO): NO